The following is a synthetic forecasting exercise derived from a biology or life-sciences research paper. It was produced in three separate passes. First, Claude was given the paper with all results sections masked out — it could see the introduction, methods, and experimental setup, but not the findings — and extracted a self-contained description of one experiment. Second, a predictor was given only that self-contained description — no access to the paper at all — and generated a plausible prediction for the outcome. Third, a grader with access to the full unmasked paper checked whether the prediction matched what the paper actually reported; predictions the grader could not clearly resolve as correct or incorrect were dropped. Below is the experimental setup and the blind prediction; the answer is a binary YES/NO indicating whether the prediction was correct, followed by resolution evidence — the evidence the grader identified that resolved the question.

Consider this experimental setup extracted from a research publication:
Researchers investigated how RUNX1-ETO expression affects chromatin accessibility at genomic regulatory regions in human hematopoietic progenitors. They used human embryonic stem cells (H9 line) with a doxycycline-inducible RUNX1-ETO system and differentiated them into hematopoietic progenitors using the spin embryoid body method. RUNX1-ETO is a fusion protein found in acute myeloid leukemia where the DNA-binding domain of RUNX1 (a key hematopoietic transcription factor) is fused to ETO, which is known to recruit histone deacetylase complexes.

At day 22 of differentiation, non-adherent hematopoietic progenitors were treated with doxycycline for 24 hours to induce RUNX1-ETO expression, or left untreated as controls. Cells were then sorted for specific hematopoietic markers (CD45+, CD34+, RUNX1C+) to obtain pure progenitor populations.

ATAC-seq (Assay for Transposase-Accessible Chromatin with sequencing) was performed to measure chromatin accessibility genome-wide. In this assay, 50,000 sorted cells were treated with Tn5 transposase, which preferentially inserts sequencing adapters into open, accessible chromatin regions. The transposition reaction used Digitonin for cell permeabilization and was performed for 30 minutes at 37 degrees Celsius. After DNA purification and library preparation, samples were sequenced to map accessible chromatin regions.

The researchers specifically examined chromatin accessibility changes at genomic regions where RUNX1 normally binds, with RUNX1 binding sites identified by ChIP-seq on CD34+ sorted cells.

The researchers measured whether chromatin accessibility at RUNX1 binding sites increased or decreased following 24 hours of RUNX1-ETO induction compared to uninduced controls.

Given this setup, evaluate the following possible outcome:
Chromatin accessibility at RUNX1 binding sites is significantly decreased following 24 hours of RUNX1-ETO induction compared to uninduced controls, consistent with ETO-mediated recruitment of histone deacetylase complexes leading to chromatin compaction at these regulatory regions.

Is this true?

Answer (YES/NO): YES